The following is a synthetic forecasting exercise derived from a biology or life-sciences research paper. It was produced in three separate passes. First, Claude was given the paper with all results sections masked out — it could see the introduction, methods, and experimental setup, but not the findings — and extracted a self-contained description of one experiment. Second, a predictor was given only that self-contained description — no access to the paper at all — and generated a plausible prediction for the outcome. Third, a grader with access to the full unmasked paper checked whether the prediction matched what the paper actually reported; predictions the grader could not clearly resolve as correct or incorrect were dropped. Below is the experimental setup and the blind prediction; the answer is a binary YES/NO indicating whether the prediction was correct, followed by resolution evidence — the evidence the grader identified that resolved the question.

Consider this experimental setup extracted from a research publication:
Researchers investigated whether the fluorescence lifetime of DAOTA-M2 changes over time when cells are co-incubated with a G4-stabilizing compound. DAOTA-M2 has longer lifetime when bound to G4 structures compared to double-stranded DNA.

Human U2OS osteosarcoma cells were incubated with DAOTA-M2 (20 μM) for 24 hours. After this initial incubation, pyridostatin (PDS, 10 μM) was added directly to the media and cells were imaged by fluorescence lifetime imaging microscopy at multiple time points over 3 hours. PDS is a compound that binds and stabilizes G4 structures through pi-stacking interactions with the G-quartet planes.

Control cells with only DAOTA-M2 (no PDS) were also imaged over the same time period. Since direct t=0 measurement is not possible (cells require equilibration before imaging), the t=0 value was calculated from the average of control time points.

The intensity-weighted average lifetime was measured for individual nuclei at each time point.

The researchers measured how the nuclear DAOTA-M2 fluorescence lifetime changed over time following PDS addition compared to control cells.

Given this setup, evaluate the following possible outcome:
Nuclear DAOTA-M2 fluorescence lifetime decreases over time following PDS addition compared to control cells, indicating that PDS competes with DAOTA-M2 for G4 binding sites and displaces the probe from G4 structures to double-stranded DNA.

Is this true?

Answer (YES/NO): YES